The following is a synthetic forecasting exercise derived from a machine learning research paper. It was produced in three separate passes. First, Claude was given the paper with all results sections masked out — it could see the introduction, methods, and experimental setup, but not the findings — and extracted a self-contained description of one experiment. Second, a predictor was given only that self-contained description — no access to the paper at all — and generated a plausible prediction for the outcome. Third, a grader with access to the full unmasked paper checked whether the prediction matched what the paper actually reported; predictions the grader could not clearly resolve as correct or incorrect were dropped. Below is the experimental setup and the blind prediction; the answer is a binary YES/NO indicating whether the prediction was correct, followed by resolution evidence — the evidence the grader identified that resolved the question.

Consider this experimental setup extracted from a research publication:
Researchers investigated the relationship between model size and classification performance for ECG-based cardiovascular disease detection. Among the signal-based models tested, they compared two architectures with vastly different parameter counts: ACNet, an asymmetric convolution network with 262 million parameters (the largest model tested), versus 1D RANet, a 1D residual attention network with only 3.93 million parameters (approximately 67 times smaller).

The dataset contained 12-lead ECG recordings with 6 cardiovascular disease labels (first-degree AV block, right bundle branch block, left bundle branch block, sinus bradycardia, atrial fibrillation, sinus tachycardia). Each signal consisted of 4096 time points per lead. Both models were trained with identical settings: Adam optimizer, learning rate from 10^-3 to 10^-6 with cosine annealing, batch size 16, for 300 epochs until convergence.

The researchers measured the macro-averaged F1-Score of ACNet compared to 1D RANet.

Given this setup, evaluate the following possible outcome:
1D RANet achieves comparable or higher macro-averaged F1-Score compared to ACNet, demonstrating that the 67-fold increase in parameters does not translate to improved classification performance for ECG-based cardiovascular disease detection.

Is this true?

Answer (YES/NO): YES